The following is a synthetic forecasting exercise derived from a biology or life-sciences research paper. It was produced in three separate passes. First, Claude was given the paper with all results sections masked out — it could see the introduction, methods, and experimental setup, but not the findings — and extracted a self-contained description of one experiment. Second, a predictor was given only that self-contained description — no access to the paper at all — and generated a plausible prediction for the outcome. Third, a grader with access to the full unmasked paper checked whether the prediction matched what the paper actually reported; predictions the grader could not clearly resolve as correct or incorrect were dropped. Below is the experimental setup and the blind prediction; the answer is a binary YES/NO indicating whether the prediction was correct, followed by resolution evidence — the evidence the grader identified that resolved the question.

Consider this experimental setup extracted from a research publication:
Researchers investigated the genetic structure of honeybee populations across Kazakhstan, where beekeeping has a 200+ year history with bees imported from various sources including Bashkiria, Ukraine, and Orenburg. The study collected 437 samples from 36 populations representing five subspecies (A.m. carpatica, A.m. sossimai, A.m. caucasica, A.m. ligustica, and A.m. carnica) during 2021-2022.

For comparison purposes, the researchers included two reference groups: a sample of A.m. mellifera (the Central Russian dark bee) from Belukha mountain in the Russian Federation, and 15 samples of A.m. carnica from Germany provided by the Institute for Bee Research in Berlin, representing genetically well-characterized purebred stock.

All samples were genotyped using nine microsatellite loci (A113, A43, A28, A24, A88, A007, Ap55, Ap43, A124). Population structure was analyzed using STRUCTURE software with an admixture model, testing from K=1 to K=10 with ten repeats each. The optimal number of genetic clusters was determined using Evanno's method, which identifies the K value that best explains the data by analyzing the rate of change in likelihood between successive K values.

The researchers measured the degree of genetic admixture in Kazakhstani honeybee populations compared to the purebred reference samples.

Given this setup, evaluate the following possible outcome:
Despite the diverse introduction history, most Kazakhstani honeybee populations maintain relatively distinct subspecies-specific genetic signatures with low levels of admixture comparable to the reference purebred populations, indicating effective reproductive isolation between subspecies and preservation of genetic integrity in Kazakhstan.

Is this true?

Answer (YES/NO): NO